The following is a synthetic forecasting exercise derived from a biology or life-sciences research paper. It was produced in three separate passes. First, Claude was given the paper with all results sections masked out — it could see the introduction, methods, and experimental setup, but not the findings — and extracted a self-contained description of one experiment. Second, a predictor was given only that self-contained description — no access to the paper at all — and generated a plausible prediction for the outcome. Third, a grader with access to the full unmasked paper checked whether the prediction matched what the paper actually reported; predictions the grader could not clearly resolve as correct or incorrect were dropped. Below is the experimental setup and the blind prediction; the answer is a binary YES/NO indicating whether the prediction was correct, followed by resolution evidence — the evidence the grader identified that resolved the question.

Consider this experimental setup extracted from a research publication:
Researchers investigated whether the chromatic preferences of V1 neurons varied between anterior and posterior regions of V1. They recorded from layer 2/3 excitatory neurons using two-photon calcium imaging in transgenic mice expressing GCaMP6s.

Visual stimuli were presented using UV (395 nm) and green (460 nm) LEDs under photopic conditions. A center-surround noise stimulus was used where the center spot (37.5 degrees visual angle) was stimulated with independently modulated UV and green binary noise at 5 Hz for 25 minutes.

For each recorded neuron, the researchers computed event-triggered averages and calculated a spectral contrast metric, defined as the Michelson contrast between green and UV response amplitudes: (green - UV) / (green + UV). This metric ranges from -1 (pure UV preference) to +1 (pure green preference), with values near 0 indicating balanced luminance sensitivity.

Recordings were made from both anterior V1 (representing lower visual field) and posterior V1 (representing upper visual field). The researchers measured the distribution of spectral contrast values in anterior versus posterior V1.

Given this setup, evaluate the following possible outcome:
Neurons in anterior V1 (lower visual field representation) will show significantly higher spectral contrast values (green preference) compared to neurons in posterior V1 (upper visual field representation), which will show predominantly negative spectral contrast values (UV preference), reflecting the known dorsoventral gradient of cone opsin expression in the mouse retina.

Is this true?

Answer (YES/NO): YES